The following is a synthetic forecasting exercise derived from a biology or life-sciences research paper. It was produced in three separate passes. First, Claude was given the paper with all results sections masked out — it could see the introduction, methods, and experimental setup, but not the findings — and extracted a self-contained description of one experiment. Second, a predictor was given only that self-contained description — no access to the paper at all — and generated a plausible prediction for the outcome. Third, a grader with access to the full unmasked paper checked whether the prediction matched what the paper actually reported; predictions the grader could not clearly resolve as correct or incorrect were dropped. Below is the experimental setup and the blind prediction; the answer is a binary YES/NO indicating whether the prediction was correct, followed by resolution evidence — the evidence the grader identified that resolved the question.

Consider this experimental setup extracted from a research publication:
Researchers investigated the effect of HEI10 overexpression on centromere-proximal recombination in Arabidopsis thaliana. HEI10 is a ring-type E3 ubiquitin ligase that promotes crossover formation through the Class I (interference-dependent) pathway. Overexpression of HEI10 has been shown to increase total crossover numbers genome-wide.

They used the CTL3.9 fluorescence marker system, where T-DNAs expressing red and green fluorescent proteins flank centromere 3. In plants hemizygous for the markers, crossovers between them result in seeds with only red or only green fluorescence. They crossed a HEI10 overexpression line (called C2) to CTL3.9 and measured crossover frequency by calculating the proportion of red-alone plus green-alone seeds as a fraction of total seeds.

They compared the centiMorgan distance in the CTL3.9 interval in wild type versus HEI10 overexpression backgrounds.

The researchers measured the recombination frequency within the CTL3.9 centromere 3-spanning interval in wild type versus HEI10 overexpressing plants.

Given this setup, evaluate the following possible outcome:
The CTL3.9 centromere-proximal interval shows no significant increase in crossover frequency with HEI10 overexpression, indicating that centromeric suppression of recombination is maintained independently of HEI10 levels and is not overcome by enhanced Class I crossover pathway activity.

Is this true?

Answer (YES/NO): NO